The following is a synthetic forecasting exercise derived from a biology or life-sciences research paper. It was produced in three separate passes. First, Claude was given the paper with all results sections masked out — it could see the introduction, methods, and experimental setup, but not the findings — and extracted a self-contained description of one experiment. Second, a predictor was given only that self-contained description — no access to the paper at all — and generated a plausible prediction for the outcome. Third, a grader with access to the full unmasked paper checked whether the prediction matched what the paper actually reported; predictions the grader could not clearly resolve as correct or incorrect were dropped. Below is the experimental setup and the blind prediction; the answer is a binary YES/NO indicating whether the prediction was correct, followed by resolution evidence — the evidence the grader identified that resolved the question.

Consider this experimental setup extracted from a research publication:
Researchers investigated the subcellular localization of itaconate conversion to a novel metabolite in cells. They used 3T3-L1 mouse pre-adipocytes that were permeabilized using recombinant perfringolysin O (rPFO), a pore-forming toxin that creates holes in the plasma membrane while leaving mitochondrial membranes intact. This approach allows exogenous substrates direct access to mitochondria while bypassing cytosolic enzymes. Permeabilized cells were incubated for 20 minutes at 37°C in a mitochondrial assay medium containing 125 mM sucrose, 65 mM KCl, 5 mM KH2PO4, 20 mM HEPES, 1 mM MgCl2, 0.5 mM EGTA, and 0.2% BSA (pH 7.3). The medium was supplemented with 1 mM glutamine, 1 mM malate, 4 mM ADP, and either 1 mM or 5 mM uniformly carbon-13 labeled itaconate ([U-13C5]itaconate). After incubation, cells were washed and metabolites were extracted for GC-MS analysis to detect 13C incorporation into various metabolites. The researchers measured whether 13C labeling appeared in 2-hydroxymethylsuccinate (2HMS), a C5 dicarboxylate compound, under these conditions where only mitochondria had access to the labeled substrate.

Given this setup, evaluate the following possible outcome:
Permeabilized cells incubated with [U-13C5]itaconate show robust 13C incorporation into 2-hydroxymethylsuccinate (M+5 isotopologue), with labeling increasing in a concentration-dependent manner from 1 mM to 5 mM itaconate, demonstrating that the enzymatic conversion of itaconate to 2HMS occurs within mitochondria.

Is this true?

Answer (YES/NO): YES